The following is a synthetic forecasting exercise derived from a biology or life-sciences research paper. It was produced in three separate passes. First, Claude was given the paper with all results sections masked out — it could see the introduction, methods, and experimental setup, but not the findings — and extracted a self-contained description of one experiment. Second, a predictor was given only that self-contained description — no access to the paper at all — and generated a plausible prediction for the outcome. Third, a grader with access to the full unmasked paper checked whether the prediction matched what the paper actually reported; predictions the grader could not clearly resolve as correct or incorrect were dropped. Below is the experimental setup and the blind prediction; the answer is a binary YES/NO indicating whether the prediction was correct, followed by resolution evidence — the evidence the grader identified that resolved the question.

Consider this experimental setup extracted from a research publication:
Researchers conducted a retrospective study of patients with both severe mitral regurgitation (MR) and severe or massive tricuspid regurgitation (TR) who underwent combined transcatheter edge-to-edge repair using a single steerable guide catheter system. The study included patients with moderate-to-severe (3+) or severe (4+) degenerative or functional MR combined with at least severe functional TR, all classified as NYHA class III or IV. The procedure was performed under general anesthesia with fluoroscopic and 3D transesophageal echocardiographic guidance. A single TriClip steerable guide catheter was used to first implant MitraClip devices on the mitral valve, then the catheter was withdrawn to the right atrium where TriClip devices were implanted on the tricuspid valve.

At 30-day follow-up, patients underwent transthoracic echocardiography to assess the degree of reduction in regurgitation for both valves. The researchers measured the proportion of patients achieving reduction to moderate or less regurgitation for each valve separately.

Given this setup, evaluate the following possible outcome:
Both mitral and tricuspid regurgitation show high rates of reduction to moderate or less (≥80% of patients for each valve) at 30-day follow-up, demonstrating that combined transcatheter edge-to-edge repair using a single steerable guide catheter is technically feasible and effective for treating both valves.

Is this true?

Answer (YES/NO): YES